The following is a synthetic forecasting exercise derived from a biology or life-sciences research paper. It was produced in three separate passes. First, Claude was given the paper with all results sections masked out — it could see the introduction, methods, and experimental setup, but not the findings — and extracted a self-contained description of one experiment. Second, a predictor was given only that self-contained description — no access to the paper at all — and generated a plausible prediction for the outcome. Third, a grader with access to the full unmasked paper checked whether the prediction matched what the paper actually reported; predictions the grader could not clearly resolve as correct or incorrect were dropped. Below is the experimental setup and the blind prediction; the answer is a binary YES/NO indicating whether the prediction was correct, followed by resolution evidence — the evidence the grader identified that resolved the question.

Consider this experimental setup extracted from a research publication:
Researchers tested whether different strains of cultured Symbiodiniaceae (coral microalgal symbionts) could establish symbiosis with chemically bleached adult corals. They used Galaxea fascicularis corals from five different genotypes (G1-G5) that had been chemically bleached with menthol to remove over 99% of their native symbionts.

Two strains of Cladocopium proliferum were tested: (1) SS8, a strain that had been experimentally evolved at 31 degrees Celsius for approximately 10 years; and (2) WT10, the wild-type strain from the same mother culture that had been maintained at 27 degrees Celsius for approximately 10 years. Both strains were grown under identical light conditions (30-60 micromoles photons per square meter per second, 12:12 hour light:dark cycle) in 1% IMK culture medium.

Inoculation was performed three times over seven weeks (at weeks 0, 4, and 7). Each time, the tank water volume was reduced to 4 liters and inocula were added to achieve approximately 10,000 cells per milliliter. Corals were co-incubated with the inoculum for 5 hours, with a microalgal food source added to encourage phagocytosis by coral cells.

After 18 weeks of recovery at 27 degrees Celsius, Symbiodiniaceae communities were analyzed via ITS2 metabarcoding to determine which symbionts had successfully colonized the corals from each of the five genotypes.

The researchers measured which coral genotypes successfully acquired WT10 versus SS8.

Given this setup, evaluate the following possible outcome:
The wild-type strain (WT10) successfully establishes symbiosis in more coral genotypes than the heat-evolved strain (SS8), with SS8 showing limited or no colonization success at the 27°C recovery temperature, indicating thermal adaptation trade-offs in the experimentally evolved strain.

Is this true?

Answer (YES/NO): NO